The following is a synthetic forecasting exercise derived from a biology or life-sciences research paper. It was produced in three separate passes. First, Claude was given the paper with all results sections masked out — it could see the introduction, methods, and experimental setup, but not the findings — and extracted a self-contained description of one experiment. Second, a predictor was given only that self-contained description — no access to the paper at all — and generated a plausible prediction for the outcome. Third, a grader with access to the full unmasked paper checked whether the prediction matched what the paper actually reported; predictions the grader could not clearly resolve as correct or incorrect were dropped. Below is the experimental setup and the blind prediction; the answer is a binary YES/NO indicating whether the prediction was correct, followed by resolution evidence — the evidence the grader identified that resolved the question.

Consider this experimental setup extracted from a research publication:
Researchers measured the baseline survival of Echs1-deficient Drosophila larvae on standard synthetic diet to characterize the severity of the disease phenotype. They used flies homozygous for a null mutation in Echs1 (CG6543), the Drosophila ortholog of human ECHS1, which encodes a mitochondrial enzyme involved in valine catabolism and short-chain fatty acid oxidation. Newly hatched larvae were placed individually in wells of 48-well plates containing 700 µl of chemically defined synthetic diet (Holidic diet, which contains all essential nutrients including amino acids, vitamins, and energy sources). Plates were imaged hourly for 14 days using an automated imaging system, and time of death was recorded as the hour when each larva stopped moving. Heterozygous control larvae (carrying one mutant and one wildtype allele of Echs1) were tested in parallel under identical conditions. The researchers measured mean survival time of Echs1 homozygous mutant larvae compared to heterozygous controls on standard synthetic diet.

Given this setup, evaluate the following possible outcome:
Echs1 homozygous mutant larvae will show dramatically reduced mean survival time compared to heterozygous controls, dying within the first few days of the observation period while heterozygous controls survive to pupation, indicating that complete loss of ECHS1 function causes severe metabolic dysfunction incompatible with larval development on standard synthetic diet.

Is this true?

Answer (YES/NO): YES